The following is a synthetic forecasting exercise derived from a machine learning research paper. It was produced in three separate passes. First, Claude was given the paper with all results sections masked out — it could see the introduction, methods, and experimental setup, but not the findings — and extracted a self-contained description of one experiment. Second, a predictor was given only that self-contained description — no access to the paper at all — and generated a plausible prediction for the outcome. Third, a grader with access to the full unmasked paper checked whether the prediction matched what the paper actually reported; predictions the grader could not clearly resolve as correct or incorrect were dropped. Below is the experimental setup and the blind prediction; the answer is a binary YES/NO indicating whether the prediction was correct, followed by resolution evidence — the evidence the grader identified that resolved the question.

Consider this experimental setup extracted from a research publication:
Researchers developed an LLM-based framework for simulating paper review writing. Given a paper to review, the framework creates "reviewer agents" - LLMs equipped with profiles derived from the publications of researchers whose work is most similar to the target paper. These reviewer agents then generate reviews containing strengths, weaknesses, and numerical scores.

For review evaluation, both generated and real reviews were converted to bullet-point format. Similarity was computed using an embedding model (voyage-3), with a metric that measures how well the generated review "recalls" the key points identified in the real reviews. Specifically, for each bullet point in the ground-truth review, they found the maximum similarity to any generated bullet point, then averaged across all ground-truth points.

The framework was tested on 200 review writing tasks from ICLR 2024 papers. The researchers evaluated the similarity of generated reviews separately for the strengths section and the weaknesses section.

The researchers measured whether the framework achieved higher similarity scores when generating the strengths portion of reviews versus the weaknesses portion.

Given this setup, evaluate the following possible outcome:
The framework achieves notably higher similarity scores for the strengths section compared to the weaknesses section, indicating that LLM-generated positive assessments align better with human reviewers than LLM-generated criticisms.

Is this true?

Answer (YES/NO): YES